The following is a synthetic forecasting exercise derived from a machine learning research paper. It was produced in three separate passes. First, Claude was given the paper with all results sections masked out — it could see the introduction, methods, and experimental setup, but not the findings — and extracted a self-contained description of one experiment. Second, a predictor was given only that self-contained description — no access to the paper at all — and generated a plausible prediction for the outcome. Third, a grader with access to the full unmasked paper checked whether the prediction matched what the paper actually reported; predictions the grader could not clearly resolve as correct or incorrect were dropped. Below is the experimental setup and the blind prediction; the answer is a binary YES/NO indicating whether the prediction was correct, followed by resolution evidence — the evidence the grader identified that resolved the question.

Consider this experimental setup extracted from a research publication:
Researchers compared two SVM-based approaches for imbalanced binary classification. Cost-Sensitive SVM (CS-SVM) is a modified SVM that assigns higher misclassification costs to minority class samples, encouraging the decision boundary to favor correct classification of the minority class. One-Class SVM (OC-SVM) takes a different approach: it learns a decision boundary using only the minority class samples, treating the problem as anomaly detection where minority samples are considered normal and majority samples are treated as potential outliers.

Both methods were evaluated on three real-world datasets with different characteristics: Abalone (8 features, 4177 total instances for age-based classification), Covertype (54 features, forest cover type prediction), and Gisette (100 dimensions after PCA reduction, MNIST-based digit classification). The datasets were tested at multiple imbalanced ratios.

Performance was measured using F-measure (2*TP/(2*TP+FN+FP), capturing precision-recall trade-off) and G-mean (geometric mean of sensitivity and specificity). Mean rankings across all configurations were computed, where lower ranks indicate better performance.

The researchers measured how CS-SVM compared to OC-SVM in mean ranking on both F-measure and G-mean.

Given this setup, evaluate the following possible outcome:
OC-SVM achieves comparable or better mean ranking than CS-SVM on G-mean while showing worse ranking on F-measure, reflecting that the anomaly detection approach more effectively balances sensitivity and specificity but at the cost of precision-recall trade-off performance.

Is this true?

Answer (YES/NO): NO